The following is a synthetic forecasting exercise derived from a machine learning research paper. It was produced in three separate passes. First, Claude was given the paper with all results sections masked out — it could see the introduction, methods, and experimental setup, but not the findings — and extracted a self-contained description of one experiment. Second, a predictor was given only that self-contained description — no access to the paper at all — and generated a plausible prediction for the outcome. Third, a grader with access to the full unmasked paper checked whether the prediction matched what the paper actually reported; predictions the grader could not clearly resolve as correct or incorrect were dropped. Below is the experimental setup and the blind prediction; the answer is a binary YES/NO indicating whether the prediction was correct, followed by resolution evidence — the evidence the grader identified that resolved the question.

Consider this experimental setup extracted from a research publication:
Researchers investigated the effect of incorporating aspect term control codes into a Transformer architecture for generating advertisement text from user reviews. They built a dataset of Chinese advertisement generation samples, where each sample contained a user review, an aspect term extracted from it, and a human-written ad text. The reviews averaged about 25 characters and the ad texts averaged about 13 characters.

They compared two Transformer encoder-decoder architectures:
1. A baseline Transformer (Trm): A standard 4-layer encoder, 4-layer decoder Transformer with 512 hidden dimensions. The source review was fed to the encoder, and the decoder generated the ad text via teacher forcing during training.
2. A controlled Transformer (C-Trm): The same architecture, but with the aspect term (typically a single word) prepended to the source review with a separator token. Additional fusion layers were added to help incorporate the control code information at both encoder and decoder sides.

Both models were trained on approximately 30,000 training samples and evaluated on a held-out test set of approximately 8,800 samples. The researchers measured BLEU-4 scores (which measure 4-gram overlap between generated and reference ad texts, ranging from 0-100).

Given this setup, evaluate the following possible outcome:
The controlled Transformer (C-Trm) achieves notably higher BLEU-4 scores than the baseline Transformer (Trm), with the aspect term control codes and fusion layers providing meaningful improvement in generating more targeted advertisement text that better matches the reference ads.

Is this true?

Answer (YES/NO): YES